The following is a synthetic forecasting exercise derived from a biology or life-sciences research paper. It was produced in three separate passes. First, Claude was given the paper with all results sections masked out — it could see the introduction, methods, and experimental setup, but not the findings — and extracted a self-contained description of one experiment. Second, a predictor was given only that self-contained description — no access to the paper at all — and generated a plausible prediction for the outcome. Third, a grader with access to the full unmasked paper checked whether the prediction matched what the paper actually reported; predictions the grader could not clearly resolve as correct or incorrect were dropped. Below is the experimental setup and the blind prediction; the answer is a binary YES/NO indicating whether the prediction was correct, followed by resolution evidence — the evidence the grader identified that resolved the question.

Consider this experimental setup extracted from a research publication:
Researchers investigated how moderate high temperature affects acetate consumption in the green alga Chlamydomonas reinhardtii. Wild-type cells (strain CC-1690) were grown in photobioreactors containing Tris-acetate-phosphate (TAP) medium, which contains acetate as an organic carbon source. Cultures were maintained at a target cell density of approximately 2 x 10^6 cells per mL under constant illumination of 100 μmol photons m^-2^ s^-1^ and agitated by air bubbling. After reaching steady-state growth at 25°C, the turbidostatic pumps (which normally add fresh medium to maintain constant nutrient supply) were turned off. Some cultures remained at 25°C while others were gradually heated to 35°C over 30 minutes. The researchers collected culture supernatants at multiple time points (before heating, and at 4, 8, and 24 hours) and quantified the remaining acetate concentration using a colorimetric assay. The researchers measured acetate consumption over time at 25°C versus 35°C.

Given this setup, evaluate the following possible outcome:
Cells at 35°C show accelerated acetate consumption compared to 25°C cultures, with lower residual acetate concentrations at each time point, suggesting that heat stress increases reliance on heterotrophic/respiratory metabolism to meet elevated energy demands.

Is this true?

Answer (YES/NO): YES